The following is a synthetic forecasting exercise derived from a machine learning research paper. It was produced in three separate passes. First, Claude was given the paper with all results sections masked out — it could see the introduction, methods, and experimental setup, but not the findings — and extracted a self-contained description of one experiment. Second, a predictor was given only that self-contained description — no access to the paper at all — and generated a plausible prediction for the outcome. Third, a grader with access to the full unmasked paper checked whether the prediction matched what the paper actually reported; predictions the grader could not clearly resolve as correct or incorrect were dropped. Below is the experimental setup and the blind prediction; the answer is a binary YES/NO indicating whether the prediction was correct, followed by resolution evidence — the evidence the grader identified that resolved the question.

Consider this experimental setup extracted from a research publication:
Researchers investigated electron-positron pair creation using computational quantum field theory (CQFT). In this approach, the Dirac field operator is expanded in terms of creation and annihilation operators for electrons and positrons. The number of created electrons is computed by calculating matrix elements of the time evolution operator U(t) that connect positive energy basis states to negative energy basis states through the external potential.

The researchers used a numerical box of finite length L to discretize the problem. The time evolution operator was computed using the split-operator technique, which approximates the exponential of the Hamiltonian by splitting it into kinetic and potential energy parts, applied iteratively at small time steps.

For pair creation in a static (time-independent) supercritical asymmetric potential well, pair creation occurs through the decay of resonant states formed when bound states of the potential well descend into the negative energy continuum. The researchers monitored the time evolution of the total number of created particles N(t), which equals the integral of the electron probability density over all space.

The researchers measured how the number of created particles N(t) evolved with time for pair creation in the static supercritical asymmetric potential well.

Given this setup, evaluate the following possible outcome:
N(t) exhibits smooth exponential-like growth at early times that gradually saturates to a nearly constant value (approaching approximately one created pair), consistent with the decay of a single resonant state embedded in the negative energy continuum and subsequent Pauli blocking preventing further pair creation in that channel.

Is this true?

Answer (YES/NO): NO